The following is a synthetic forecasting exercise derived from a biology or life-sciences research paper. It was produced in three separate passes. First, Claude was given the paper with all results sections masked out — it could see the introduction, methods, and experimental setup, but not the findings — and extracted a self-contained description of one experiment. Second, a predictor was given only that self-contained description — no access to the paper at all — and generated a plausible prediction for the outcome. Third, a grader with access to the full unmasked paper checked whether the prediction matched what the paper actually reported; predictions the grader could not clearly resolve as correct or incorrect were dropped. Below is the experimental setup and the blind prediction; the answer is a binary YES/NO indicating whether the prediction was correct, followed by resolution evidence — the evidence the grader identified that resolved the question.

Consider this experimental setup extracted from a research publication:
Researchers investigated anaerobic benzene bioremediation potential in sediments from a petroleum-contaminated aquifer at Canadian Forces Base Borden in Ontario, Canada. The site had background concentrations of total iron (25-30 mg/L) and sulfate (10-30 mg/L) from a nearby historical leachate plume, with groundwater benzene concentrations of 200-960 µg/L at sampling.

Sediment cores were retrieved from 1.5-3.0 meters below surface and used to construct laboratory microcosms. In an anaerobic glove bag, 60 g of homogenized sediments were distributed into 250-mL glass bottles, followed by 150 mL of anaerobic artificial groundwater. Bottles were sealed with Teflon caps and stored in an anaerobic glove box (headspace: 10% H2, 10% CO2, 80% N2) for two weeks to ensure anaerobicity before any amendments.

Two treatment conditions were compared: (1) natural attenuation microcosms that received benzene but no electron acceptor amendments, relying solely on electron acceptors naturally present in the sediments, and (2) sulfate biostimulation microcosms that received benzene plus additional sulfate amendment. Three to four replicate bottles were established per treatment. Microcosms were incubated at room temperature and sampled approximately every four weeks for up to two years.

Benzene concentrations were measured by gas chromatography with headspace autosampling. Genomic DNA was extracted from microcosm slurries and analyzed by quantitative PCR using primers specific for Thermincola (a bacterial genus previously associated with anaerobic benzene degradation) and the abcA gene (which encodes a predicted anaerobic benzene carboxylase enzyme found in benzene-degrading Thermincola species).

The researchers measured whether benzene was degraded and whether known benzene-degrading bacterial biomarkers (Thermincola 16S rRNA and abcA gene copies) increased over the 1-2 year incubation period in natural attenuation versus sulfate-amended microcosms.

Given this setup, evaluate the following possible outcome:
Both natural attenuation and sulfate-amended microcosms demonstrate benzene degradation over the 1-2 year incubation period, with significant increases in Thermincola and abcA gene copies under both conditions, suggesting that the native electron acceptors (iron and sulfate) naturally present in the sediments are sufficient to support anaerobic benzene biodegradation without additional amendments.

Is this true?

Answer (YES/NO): NO